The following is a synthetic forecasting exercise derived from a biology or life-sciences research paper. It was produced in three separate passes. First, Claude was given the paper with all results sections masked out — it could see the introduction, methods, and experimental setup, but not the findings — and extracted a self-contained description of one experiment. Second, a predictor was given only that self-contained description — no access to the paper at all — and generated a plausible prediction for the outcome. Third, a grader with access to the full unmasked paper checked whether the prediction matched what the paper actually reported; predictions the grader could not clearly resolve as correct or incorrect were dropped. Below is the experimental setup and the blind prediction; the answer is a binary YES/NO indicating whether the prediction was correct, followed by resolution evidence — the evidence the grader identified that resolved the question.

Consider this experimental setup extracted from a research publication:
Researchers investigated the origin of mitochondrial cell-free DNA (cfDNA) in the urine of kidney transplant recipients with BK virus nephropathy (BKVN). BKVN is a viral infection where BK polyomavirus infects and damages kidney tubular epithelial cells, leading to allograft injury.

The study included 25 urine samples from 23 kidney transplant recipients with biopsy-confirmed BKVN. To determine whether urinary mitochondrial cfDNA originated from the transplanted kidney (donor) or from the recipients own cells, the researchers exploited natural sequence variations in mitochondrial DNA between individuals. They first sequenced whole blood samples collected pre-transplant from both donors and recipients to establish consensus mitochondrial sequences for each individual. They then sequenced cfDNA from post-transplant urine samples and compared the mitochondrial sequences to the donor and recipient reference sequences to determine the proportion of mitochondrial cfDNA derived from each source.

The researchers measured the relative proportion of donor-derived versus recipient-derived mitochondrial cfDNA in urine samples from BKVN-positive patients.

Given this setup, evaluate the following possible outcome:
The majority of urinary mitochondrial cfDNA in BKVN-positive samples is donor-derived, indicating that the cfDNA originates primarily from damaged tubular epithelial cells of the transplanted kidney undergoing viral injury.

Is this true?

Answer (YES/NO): YES